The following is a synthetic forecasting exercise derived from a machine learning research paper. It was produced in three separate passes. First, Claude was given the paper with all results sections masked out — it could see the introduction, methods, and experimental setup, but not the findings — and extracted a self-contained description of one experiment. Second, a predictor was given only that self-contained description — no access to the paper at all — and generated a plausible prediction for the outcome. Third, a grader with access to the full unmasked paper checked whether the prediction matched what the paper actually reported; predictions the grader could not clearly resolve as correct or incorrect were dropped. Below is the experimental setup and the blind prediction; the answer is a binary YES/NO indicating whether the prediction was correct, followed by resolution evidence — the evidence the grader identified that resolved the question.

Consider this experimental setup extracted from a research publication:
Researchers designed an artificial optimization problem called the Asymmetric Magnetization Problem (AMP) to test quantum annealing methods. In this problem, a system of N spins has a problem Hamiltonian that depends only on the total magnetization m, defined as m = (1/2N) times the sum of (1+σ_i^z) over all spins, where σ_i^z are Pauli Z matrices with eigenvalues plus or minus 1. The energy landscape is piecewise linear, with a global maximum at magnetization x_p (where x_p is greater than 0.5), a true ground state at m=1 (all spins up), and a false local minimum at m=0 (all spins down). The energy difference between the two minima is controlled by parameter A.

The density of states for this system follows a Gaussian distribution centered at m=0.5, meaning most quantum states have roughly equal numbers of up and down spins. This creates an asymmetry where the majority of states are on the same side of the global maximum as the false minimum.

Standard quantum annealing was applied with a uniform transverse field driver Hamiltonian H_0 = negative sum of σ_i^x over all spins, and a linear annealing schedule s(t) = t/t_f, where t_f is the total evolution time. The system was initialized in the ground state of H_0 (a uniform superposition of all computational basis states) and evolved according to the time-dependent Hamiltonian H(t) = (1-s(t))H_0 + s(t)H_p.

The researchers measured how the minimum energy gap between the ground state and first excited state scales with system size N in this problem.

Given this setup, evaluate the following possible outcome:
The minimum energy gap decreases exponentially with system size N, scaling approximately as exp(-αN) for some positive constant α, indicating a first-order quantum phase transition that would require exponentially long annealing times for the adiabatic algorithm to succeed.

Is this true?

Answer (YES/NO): YES